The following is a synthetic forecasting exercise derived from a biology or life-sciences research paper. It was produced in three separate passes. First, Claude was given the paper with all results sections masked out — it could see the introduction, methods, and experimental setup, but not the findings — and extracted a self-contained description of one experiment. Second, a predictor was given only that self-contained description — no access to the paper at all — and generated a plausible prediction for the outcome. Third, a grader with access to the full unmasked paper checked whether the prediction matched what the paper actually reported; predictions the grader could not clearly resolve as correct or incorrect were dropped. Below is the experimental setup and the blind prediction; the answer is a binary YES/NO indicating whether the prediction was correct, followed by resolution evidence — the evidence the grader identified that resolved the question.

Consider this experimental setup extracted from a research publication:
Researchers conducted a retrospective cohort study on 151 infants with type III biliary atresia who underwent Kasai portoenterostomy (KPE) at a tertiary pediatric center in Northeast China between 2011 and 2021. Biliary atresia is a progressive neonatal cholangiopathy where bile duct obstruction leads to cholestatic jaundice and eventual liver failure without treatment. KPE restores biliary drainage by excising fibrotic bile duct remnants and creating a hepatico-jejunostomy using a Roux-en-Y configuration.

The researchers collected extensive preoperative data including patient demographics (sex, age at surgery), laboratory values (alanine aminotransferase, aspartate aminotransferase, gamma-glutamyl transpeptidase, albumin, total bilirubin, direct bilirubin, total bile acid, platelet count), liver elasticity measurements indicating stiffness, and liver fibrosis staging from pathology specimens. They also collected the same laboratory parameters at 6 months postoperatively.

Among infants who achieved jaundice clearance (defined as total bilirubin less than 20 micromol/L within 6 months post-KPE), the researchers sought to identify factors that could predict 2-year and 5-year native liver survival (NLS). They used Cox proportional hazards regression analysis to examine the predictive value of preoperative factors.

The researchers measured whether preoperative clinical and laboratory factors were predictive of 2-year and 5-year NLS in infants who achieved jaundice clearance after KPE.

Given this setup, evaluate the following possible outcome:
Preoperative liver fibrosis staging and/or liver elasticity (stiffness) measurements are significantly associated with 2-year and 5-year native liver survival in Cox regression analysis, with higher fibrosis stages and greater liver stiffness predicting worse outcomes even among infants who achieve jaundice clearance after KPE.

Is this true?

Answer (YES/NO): NO